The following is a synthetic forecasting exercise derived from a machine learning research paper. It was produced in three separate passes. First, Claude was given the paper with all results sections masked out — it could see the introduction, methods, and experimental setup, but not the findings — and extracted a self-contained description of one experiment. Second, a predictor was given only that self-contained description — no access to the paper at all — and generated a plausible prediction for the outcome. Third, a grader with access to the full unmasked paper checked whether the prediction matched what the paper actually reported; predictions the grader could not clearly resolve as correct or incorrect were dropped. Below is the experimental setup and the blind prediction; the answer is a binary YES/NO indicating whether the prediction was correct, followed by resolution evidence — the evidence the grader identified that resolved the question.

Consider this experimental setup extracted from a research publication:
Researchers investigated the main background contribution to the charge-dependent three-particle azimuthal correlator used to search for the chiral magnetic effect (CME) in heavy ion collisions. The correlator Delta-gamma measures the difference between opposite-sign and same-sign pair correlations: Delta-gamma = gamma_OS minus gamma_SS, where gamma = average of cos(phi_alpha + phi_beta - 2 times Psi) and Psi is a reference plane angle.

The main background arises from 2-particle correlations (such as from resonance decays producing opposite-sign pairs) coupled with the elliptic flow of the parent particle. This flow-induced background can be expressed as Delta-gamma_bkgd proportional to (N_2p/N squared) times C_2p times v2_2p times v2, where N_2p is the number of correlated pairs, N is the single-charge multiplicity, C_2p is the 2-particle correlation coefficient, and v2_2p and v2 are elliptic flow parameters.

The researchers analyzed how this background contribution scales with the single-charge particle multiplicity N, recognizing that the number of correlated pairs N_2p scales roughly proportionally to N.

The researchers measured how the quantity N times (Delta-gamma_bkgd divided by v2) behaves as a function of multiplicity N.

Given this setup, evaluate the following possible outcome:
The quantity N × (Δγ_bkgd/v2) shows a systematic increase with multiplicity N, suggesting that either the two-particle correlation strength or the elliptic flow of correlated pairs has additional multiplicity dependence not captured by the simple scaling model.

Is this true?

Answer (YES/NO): YES